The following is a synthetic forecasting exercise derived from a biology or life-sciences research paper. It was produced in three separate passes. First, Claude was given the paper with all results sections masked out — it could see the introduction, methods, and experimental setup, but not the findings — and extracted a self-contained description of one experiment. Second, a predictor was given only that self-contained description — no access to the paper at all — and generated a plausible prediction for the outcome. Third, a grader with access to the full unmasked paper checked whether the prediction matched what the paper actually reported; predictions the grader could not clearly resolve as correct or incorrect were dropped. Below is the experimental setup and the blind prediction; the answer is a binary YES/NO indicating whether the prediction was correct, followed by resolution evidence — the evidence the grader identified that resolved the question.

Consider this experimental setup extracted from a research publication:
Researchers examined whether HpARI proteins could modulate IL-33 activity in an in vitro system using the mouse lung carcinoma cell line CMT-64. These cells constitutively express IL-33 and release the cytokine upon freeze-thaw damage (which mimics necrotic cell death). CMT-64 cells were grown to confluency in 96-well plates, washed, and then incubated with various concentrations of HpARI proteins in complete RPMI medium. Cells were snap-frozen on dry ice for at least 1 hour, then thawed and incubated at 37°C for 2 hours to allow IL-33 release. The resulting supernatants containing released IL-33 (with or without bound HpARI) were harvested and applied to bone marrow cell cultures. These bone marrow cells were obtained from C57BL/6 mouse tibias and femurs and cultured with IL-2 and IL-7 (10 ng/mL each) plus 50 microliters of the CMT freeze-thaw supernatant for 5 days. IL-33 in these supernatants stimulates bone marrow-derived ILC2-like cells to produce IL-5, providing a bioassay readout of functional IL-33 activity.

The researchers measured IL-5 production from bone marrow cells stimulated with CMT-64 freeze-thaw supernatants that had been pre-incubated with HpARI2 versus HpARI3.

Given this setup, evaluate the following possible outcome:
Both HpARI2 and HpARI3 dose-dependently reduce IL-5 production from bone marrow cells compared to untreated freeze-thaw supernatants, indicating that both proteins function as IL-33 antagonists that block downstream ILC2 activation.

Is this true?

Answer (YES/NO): NO